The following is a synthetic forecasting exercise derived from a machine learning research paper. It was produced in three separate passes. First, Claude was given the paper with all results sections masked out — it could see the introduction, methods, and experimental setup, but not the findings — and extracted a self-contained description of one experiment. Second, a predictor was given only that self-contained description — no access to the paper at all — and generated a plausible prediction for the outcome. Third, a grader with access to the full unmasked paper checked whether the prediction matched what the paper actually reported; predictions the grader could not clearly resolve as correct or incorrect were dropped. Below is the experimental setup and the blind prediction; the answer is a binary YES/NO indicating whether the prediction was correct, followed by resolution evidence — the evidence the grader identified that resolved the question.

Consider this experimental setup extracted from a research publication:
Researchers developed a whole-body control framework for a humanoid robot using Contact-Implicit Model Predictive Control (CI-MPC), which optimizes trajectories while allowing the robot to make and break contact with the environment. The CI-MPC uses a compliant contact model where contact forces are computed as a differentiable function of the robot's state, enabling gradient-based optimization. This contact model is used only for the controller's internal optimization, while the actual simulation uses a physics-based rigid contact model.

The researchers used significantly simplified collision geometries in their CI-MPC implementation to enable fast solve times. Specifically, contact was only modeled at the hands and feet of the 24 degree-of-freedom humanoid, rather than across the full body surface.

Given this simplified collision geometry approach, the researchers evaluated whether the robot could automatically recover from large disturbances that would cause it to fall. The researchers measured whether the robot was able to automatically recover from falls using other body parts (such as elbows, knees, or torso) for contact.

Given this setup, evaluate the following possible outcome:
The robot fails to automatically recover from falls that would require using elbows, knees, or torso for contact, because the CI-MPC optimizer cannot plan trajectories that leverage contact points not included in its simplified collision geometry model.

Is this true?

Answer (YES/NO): YES